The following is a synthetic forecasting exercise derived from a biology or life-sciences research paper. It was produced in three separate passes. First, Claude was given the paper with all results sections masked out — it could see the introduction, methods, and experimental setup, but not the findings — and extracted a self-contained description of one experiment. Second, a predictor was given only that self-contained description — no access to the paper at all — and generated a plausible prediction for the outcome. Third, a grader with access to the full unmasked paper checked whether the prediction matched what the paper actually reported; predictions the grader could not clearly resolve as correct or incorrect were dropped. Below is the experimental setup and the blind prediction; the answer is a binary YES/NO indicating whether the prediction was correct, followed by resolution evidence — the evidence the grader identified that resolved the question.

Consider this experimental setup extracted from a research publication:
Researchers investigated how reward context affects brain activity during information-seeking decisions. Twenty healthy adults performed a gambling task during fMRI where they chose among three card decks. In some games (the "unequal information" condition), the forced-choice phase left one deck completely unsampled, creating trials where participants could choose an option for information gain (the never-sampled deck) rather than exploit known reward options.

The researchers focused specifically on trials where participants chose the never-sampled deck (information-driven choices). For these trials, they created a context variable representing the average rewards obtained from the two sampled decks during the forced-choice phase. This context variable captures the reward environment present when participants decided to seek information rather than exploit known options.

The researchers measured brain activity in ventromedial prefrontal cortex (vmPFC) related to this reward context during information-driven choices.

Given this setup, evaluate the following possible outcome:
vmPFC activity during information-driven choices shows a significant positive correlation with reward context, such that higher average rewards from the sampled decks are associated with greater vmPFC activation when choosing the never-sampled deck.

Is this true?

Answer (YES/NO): NO